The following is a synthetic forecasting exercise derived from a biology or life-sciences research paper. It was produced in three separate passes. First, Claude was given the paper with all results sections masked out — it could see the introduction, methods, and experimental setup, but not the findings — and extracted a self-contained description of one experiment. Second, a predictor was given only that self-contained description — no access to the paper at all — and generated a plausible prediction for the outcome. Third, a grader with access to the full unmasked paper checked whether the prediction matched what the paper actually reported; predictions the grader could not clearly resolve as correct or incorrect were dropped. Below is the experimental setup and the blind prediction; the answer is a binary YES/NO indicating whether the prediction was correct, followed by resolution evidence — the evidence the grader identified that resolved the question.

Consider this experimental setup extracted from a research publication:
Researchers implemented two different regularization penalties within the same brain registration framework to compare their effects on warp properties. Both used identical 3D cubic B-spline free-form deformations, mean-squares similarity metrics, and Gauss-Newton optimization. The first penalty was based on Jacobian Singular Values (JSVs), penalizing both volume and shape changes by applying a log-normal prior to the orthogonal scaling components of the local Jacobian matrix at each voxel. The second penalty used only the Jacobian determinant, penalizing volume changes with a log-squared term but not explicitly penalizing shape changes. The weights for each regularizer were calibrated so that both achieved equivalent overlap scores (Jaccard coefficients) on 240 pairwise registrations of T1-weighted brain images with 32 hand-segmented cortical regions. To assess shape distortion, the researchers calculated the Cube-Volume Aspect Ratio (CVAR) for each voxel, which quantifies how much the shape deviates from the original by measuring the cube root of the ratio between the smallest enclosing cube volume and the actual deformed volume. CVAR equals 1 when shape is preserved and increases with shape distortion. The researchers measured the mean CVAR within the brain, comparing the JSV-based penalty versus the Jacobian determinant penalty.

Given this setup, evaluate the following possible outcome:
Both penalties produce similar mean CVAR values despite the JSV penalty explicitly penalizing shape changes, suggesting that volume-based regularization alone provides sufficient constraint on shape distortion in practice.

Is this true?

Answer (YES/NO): NO